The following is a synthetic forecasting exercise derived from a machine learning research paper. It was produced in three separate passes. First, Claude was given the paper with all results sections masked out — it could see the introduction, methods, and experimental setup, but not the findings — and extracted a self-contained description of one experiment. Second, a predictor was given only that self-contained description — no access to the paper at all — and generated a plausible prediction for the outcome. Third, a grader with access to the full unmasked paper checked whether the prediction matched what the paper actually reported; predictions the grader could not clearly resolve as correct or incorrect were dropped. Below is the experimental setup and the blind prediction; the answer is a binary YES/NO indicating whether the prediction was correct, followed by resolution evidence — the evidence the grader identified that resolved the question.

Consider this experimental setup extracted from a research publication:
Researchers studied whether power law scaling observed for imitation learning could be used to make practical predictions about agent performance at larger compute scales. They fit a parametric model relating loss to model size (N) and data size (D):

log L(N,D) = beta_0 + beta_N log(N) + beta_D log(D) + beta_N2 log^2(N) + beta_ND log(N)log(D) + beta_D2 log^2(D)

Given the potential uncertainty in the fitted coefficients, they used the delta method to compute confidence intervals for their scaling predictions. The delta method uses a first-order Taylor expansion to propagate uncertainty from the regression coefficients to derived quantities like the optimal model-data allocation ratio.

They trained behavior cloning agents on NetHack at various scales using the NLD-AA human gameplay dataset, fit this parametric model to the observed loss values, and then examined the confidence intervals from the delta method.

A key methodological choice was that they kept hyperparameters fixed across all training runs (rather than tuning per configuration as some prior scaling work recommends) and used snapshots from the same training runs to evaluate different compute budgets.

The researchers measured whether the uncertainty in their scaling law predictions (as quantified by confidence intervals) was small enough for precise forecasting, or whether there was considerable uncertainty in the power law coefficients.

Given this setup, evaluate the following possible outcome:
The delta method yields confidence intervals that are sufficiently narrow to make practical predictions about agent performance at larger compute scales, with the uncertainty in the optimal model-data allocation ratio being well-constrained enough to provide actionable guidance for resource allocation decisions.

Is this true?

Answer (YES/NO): NO